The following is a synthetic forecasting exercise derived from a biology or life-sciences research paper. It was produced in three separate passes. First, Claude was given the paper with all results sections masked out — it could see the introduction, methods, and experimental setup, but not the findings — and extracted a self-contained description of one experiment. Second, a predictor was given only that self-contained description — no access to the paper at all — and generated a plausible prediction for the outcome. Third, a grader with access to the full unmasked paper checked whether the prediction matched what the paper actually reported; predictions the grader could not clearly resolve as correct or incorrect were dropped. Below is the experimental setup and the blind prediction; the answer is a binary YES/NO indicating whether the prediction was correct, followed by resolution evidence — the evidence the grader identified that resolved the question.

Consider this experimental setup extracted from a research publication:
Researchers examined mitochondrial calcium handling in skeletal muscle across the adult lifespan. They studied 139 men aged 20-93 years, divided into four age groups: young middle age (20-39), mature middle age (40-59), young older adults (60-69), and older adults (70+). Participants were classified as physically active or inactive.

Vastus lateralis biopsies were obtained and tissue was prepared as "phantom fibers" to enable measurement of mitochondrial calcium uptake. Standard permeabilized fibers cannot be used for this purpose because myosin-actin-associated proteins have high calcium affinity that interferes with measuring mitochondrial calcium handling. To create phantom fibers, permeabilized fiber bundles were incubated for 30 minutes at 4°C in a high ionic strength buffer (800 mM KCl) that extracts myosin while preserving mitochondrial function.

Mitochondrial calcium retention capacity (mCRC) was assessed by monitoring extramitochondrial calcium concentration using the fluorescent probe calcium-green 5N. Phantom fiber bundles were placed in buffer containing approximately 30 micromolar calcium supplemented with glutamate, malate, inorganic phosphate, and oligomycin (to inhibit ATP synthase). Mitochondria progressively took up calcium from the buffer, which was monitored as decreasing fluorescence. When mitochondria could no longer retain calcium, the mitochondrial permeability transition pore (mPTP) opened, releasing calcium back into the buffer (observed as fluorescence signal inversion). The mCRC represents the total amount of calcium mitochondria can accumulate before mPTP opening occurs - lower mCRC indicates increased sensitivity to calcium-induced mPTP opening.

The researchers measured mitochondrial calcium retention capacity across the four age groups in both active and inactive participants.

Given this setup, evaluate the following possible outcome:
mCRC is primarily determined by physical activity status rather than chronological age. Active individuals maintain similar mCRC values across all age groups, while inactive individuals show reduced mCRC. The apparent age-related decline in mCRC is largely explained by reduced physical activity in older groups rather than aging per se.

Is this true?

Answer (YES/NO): NO